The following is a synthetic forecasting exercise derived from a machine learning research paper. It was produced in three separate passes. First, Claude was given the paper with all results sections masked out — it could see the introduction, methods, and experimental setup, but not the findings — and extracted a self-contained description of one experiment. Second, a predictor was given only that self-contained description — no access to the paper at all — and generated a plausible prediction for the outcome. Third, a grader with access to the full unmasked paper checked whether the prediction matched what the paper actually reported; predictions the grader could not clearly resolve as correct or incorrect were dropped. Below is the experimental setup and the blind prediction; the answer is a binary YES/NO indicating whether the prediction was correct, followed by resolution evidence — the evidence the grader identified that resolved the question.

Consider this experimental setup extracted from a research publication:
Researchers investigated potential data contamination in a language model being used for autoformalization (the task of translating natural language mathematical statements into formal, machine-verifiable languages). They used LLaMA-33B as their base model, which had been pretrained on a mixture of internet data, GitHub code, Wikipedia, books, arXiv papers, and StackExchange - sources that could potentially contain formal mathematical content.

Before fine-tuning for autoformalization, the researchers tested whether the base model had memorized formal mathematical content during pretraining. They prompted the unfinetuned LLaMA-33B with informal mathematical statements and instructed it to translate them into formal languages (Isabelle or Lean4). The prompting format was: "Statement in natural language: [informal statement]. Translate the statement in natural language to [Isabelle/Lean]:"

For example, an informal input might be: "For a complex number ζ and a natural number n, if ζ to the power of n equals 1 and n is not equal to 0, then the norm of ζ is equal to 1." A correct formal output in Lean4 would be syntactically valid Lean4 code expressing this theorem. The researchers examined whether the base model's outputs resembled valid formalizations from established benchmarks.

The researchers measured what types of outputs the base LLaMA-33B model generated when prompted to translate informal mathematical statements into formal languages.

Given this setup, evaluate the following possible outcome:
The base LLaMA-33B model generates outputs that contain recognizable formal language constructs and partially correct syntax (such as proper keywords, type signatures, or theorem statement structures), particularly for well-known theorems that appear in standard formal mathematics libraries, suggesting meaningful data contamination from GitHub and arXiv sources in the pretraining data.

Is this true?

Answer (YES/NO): NO